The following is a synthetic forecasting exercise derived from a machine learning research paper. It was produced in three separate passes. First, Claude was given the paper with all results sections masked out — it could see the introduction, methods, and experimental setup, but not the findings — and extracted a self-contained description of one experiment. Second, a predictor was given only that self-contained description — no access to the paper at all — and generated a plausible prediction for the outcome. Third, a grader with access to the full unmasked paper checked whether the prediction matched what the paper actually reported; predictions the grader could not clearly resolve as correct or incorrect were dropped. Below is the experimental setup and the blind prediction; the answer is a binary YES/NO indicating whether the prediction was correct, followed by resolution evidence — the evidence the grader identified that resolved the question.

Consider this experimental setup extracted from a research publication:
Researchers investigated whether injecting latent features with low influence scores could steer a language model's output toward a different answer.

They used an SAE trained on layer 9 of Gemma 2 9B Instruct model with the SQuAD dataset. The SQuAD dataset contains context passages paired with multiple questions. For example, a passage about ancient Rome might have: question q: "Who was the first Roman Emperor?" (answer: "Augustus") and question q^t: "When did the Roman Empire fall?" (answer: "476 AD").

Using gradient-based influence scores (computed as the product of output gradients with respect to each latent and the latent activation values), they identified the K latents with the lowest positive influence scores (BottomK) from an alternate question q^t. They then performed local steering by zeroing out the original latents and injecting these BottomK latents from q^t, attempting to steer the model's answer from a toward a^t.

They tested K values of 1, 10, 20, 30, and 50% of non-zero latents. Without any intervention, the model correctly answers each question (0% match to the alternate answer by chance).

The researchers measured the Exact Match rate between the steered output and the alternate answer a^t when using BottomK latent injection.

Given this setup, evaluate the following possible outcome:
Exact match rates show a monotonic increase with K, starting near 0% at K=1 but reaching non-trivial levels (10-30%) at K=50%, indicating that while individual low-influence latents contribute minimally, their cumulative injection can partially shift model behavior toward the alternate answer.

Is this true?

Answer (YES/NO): NO